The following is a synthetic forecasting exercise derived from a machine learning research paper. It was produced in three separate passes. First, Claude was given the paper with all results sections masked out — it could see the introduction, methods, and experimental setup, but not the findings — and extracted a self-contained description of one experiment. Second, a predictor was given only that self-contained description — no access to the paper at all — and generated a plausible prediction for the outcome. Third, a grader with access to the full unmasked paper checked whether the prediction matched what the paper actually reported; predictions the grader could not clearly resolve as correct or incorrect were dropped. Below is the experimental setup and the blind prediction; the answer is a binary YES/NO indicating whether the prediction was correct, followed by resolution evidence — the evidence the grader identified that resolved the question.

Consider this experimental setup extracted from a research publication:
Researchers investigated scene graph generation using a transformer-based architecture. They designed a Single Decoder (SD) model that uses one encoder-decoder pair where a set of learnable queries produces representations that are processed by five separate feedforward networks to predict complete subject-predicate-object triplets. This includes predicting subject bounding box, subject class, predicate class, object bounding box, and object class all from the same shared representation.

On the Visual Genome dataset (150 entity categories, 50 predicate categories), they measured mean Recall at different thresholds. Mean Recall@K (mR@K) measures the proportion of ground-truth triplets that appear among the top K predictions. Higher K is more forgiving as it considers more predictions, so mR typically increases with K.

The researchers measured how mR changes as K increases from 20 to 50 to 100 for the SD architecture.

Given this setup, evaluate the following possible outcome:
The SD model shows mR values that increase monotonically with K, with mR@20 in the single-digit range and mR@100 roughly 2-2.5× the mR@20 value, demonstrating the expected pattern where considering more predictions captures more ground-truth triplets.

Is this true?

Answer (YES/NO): NO